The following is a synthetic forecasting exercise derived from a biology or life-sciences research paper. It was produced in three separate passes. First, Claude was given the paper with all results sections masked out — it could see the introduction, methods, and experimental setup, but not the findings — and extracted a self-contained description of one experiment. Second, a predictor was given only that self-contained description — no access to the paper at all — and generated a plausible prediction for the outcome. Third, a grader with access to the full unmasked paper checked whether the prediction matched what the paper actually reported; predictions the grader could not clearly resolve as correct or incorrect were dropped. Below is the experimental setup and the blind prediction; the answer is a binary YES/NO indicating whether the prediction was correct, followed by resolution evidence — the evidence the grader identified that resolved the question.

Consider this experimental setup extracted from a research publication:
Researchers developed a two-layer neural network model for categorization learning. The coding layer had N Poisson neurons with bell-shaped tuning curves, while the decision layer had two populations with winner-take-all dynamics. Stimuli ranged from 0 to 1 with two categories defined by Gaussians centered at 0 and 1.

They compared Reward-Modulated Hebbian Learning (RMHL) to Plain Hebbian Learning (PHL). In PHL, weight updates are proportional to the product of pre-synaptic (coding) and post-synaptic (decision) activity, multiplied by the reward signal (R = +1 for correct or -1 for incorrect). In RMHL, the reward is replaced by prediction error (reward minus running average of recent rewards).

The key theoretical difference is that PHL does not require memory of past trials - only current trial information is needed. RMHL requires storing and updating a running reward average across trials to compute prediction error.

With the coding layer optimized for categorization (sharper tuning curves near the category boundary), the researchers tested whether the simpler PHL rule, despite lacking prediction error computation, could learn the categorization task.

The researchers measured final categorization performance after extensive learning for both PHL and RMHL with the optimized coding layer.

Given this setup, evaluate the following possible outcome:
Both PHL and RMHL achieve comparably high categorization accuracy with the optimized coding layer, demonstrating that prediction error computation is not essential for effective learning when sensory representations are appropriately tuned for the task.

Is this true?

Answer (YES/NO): NO